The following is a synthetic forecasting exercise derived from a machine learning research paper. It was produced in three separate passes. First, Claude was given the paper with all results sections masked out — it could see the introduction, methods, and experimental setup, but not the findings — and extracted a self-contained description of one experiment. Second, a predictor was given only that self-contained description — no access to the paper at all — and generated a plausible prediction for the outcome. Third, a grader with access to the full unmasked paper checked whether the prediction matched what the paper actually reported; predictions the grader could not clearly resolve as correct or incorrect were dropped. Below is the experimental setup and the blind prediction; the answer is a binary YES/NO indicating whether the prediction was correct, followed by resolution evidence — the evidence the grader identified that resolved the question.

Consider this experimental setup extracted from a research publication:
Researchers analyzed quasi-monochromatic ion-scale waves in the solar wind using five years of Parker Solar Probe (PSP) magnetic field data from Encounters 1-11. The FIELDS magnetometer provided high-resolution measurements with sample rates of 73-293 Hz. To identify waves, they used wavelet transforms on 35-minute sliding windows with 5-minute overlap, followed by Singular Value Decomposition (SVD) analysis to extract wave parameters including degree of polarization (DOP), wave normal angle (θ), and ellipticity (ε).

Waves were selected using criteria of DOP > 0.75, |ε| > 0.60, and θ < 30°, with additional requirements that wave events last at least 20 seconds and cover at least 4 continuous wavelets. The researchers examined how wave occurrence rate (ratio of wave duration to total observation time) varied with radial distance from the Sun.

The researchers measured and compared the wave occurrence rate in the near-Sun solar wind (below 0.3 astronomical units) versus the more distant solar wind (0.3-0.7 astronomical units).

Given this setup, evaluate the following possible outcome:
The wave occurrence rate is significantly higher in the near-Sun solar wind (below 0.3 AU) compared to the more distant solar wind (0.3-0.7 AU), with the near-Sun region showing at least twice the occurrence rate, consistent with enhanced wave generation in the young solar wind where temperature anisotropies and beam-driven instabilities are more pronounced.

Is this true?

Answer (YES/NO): YES